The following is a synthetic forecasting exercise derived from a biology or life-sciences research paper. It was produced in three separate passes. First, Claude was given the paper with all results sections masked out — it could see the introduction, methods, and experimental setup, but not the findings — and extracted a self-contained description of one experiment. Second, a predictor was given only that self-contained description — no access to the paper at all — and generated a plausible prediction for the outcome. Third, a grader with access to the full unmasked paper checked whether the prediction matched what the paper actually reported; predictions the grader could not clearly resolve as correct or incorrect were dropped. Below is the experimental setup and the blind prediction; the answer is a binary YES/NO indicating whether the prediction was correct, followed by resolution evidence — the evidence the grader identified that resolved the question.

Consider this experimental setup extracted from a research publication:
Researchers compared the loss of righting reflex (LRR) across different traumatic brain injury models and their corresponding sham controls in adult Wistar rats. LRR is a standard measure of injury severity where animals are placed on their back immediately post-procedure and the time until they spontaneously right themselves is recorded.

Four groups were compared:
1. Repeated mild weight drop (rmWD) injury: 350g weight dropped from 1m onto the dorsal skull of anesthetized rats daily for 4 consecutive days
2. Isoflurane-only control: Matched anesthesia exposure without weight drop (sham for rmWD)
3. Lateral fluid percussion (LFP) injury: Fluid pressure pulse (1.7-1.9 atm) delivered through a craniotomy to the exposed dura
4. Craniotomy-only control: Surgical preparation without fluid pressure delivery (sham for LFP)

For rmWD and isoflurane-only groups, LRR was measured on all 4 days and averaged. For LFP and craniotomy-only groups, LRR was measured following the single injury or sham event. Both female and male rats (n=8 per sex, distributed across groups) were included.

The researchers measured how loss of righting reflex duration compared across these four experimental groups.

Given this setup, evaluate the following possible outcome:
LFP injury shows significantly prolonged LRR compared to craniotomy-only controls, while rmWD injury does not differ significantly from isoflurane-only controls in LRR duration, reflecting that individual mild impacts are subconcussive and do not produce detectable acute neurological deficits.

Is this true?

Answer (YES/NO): YES